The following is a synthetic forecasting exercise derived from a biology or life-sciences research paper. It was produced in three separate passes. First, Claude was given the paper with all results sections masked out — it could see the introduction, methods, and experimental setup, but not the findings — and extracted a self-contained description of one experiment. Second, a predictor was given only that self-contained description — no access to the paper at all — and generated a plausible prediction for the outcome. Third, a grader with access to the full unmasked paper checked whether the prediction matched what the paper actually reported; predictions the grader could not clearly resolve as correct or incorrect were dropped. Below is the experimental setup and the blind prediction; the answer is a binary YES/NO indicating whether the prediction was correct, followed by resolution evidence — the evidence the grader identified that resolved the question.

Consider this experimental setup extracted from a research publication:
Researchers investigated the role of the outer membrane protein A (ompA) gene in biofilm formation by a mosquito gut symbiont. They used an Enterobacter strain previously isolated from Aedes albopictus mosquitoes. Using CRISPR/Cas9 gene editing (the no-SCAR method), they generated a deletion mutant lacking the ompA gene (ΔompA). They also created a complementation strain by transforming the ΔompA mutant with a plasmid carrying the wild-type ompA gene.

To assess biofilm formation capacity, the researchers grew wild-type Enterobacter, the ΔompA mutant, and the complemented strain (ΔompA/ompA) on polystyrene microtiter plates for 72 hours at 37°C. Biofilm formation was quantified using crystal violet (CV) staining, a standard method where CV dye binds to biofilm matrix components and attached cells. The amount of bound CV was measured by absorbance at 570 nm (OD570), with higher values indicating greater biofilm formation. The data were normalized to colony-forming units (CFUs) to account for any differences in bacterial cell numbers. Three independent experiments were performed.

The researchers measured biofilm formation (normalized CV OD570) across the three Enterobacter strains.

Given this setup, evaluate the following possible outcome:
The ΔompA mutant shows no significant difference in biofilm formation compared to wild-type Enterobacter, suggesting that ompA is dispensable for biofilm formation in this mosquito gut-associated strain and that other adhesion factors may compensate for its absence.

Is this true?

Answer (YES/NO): NO